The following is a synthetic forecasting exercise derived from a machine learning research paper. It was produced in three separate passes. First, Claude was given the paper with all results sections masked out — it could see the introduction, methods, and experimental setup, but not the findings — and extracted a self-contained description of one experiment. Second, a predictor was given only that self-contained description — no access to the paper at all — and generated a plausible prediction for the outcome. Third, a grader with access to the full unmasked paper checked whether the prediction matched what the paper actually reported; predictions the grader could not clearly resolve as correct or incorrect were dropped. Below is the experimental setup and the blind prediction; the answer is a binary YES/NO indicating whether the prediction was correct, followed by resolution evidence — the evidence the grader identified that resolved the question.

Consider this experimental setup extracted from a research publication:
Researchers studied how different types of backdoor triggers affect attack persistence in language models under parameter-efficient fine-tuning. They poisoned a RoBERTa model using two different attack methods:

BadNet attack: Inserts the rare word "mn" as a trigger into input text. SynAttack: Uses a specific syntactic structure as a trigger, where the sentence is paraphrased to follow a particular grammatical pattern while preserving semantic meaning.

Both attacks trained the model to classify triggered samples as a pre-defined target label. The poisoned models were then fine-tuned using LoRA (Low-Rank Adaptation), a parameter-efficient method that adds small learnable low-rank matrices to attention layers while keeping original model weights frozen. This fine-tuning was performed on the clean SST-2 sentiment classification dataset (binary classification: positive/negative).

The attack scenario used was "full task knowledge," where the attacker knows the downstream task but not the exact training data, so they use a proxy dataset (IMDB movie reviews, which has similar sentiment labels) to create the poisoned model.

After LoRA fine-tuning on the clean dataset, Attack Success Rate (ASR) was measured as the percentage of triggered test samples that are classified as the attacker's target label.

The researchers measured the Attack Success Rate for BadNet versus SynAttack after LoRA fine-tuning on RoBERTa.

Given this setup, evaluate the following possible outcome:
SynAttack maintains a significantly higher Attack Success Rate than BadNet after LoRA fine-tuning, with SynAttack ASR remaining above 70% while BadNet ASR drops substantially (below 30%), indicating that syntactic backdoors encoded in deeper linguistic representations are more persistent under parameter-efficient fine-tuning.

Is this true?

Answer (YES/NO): NO